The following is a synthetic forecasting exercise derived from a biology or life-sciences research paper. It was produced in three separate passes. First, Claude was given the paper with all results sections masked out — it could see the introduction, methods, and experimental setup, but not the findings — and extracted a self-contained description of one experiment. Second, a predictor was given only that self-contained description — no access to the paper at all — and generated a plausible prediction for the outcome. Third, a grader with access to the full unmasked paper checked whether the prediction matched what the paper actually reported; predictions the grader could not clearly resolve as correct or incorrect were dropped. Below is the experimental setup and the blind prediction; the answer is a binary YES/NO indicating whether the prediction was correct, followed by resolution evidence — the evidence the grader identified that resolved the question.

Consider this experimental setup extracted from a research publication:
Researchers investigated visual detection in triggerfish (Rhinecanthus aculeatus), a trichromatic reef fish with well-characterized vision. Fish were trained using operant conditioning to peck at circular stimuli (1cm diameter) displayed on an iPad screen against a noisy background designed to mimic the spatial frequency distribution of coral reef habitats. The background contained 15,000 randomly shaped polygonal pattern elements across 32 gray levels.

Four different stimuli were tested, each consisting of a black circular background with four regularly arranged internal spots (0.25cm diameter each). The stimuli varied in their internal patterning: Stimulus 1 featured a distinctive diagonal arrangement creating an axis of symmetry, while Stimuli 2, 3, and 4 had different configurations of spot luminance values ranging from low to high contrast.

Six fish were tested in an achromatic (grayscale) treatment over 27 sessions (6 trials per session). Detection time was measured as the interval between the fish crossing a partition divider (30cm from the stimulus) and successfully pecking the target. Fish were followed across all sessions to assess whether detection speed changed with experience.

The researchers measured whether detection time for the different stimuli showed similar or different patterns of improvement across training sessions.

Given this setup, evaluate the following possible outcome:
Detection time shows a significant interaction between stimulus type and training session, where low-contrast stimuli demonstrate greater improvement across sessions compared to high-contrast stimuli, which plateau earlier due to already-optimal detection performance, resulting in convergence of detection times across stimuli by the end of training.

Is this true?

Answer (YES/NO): NO